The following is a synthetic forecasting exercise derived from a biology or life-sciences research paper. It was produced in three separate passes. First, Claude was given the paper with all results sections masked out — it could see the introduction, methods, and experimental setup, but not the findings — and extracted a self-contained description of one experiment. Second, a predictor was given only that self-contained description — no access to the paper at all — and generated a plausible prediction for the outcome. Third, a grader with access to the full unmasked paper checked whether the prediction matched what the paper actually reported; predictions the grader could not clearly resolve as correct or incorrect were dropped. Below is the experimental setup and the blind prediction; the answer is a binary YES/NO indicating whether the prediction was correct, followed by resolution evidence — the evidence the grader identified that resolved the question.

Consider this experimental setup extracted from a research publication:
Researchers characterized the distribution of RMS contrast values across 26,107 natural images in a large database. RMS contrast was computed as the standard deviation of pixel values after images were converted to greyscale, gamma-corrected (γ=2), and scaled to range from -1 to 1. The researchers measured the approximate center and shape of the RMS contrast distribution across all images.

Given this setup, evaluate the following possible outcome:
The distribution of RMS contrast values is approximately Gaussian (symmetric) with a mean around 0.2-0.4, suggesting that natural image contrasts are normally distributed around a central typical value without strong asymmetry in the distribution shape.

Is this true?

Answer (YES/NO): NO